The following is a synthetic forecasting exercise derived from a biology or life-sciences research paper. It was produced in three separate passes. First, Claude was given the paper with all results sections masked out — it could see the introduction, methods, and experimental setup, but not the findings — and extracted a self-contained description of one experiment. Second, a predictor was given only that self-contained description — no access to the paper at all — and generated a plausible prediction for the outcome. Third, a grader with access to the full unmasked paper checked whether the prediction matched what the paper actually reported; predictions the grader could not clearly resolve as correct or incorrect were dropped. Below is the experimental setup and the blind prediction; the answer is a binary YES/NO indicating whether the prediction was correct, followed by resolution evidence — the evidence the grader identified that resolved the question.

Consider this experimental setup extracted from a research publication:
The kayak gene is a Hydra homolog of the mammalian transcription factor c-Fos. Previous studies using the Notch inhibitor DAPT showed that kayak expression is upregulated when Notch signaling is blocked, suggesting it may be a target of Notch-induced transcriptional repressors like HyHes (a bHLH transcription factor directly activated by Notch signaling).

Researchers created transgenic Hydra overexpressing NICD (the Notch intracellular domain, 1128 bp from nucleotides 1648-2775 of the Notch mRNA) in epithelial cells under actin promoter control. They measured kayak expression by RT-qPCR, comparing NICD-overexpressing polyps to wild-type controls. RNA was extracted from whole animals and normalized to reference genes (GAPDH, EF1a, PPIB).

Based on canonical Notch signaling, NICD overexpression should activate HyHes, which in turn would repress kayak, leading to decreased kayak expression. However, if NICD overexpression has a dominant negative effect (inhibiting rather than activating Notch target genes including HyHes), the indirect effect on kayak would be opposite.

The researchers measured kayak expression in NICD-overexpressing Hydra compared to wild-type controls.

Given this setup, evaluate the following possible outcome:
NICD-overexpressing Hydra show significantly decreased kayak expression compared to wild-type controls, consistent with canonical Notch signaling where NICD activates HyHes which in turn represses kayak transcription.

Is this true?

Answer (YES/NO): NO